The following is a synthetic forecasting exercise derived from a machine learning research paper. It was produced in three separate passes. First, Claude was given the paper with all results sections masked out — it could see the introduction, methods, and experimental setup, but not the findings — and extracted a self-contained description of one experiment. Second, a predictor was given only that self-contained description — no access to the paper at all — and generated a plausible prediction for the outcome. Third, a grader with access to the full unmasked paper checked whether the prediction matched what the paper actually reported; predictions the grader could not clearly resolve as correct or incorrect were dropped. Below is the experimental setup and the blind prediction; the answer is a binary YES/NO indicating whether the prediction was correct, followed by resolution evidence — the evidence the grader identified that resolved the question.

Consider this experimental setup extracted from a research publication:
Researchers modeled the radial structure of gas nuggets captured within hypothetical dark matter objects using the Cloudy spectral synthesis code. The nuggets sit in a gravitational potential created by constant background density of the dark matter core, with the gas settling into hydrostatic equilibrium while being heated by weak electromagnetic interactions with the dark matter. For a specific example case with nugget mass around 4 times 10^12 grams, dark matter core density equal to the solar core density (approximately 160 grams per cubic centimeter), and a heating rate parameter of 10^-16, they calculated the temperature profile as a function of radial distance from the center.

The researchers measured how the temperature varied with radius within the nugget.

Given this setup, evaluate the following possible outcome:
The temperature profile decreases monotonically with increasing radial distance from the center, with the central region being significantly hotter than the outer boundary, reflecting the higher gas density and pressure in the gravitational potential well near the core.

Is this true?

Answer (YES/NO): NO